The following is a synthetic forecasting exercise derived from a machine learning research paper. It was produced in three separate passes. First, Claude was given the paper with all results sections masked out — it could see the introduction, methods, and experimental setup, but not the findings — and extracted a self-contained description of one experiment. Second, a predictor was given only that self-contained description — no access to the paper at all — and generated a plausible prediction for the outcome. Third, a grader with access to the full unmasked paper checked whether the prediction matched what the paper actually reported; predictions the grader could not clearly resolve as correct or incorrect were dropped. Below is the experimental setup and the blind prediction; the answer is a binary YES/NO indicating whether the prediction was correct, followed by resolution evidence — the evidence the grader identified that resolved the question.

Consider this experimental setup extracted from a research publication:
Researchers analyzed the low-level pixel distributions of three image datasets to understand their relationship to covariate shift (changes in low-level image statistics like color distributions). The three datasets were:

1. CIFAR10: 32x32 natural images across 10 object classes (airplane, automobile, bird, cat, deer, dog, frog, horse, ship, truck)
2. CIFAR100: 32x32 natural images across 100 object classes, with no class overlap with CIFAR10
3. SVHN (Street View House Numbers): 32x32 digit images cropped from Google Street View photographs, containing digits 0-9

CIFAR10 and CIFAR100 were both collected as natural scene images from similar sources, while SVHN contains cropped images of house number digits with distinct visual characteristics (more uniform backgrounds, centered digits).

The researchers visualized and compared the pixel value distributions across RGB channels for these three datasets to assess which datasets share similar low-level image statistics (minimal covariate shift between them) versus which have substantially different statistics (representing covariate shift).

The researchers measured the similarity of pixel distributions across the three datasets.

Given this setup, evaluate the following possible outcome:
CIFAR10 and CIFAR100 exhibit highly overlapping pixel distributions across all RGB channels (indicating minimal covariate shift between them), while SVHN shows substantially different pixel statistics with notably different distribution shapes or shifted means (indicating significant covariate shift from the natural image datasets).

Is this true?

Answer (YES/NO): YES